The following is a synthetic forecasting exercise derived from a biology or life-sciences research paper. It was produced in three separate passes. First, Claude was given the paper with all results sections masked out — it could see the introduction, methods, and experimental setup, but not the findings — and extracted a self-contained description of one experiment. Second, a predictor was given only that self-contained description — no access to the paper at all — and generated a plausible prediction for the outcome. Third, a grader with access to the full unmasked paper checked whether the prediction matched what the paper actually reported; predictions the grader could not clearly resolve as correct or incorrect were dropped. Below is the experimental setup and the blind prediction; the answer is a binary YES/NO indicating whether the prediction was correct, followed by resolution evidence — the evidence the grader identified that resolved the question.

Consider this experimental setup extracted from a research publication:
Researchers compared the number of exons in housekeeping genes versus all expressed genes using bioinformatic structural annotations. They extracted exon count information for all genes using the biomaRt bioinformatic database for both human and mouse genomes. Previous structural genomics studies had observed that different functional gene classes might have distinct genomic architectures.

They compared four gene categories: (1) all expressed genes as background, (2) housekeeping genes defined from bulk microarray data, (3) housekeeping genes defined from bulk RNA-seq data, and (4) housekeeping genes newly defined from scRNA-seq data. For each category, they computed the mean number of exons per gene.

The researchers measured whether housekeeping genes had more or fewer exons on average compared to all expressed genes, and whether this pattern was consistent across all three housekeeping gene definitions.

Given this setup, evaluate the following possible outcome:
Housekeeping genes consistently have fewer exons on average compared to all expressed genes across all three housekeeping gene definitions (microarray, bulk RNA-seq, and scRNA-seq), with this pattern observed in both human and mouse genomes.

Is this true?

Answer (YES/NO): NO